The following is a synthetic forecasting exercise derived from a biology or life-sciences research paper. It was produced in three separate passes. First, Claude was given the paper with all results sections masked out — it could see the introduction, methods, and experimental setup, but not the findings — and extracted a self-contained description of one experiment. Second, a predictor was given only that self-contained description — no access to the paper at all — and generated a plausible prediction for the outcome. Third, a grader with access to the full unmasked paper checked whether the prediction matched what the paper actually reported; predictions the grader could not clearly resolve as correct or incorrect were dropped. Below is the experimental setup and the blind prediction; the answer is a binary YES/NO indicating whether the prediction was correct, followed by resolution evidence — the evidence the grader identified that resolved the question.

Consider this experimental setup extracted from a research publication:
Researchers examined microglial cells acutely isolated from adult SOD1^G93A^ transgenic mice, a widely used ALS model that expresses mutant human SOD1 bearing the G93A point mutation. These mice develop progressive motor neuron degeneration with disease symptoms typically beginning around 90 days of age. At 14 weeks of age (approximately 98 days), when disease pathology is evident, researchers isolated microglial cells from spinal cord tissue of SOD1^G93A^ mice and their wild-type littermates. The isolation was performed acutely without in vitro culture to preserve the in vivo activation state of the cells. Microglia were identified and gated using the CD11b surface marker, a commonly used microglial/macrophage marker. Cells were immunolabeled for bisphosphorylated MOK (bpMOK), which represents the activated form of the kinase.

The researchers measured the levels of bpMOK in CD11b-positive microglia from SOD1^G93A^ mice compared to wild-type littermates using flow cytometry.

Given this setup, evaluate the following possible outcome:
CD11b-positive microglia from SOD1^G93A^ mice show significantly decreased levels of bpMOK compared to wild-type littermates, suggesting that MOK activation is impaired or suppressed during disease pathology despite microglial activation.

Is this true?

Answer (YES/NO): NO